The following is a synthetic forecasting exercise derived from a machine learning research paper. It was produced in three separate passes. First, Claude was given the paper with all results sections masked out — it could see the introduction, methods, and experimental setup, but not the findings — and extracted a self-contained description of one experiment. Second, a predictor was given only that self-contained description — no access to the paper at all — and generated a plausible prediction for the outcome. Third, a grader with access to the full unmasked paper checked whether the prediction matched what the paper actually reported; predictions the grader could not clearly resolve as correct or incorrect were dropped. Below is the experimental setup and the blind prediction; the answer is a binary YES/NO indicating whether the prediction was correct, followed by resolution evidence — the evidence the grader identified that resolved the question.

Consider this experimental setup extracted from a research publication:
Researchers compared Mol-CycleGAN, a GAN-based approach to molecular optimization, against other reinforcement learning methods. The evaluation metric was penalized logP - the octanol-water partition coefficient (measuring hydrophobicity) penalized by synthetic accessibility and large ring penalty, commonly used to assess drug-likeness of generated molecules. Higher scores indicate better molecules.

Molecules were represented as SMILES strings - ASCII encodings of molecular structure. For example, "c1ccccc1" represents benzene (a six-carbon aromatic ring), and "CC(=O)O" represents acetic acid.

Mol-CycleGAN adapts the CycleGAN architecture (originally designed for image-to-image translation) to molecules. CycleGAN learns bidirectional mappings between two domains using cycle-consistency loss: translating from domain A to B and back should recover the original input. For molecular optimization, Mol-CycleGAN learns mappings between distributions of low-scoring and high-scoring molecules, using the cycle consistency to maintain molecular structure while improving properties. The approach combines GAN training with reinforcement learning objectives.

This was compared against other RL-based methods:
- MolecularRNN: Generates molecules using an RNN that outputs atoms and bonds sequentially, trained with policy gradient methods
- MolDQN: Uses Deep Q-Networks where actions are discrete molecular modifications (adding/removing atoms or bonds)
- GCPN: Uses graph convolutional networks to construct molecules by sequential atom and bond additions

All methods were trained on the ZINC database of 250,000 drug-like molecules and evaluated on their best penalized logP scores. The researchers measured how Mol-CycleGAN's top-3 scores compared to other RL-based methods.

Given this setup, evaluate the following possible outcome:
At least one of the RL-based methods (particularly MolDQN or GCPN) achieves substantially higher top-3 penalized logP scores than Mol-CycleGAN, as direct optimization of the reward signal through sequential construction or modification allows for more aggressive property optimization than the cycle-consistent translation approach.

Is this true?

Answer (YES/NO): NO